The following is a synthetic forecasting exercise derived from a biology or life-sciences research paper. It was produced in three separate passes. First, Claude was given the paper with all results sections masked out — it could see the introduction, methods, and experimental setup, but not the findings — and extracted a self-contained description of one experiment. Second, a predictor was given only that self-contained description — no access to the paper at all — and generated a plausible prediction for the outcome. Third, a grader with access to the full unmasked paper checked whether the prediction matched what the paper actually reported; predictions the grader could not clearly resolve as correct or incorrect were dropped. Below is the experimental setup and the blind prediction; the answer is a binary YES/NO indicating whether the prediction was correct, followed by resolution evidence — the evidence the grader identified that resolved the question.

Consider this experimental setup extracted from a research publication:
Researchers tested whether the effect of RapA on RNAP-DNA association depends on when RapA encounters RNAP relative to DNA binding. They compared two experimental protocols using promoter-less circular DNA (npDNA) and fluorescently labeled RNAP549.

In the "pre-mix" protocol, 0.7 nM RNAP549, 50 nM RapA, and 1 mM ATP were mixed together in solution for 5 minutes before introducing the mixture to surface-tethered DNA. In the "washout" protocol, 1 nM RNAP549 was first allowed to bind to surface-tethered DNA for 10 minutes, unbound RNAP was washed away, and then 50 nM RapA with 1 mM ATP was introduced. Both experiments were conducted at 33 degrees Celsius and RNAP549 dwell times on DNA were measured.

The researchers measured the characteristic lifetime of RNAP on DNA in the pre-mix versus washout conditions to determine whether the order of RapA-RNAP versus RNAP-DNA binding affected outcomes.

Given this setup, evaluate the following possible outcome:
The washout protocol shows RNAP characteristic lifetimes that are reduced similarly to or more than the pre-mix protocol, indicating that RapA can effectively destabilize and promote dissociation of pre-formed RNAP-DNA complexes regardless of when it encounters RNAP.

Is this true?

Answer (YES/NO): YES